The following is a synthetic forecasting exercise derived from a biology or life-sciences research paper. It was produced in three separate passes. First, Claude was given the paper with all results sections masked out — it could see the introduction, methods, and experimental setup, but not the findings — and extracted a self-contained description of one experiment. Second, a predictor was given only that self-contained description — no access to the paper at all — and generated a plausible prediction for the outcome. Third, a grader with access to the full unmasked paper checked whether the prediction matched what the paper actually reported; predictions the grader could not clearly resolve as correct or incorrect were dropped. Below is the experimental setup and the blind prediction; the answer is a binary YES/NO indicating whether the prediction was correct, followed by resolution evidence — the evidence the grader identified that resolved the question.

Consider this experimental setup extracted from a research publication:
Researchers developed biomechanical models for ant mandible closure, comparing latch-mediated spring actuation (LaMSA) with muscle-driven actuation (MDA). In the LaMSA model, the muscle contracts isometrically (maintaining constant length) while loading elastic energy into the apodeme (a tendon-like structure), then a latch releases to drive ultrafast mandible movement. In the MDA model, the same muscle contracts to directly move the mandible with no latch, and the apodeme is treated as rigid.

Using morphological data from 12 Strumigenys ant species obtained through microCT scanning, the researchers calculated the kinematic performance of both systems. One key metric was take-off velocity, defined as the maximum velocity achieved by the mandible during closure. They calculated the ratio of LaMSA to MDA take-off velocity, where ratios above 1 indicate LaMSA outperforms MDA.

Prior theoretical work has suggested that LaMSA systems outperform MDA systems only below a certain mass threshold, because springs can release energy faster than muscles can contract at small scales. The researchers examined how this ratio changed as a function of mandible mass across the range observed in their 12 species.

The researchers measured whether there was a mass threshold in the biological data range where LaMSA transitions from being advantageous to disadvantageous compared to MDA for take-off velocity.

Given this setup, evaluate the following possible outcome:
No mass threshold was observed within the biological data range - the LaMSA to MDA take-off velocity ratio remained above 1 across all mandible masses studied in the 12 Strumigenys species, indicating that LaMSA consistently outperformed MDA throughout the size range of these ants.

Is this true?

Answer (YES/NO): NO